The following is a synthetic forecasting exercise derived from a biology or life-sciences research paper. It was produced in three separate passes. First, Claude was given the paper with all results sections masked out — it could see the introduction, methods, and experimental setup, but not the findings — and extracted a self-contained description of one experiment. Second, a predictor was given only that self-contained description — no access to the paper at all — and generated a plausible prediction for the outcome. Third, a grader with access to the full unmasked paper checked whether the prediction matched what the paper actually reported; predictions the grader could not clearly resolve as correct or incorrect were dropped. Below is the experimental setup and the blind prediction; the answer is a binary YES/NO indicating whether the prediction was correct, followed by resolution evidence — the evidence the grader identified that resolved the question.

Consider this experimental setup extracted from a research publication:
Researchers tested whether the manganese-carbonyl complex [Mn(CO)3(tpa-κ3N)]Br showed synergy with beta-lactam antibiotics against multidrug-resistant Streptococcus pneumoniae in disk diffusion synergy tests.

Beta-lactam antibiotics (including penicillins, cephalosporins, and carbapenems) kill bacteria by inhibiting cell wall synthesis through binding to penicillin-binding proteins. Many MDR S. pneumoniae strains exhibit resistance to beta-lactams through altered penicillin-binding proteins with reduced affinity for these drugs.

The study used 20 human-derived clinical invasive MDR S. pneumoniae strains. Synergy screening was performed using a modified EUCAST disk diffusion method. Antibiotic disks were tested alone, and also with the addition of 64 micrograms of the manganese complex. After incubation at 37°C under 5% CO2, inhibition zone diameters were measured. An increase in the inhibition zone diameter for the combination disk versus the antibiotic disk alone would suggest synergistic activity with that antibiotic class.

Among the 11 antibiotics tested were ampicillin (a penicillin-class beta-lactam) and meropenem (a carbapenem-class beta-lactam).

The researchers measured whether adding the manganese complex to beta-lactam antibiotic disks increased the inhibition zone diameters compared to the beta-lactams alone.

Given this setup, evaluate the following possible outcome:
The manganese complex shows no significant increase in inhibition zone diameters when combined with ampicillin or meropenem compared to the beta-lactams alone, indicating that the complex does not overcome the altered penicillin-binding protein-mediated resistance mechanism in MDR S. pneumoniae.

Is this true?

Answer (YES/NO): YES